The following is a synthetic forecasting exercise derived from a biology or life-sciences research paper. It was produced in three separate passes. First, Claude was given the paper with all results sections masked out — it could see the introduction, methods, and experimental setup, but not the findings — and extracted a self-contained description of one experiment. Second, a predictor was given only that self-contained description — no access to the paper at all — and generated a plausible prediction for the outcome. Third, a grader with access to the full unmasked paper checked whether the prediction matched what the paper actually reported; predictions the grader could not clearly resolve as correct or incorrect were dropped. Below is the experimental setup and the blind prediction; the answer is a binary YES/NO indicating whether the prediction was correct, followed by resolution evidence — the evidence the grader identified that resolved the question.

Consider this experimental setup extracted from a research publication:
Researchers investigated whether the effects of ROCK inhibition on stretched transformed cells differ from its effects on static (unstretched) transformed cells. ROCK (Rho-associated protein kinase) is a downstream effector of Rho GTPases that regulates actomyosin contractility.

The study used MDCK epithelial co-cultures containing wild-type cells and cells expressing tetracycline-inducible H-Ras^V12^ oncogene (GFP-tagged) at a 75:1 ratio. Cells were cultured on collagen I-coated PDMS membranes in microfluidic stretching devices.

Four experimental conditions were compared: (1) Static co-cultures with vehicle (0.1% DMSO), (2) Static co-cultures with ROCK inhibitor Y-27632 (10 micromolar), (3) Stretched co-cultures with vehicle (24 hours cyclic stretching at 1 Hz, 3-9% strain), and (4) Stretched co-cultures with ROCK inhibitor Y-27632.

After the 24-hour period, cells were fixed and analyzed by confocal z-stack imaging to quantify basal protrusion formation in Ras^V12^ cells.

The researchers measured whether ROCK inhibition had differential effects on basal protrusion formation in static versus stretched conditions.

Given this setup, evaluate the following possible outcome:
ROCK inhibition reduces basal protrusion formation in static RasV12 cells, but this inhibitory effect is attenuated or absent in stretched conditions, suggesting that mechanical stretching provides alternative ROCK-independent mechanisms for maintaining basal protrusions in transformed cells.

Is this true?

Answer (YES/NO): NO